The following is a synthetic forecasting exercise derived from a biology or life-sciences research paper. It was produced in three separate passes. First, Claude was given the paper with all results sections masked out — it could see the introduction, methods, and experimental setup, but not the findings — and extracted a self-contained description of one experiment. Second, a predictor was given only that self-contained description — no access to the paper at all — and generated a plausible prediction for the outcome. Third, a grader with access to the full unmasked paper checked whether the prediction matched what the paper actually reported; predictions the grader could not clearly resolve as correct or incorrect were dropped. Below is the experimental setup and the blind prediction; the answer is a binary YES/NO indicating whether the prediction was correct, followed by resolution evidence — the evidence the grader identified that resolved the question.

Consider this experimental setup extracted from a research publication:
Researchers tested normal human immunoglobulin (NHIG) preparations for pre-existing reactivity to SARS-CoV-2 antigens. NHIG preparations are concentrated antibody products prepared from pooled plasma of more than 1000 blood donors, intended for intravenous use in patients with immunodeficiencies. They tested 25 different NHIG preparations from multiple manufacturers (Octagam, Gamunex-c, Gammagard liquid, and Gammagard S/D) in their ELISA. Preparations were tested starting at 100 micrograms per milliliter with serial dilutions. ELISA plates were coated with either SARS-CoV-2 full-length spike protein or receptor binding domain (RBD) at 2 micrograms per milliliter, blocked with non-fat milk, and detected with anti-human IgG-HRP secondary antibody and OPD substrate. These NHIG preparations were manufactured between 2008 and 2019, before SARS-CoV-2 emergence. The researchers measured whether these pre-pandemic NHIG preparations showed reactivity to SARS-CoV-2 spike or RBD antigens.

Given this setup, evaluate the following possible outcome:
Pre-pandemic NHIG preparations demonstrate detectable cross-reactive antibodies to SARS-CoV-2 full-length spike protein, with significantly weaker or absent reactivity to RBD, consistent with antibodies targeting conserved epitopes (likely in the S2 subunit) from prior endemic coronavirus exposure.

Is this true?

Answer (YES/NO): NO